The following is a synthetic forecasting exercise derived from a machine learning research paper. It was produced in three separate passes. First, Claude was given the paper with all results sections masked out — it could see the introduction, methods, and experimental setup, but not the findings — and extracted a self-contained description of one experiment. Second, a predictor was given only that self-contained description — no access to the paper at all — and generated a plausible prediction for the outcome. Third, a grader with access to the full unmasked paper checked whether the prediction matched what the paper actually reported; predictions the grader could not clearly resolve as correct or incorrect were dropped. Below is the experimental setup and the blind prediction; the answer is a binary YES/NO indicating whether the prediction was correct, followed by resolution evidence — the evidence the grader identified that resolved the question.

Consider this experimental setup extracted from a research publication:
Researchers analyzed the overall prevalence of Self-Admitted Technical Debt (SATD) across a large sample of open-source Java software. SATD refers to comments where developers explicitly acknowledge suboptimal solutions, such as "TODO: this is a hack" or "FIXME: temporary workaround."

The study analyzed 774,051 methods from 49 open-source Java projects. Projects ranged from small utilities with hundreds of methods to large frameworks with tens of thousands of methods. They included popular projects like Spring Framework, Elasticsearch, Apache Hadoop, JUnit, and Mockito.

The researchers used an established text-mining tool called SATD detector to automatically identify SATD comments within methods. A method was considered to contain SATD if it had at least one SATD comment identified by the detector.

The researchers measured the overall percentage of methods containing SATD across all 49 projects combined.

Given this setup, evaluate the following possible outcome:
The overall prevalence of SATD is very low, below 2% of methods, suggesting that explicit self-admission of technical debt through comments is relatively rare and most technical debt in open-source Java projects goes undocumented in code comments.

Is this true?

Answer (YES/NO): NO